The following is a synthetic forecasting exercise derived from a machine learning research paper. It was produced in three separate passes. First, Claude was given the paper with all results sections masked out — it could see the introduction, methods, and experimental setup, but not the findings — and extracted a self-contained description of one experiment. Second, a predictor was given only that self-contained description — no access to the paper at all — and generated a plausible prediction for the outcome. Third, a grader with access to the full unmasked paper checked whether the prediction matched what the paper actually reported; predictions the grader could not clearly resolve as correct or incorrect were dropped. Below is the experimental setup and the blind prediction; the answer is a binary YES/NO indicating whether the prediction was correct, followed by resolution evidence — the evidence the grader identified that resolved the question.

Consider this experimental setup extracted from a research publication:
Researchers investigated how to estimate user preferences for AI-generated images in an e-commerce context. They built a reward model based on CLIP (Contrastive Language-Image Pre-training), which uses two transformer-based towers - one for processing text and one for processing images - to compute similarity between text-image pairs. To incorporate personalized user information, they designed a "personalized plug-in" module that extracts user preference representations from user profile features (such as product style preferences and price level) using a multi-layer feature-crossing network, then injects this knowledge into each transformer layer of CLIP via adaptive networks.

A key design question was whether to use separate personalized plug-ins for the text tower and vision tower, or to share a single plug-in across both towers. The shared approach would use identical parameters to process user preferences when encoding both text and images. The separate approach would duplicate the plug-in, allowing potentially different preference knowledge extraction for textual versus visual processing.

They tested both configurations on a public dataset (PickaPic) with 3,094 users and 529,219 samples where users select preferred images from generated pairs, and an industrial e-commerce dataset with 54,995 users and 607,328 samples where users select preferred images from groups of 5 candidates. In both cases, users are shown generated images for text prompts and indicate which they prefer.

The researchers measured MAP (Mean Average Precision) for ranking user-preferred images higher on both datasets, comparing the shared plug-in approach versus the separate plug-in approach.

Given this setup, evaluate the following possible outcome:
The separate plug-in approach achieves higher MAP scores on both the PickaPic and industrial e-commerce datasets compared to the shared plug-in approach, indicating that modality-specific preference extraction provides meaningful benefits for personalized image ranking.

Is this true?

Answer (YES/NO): YES